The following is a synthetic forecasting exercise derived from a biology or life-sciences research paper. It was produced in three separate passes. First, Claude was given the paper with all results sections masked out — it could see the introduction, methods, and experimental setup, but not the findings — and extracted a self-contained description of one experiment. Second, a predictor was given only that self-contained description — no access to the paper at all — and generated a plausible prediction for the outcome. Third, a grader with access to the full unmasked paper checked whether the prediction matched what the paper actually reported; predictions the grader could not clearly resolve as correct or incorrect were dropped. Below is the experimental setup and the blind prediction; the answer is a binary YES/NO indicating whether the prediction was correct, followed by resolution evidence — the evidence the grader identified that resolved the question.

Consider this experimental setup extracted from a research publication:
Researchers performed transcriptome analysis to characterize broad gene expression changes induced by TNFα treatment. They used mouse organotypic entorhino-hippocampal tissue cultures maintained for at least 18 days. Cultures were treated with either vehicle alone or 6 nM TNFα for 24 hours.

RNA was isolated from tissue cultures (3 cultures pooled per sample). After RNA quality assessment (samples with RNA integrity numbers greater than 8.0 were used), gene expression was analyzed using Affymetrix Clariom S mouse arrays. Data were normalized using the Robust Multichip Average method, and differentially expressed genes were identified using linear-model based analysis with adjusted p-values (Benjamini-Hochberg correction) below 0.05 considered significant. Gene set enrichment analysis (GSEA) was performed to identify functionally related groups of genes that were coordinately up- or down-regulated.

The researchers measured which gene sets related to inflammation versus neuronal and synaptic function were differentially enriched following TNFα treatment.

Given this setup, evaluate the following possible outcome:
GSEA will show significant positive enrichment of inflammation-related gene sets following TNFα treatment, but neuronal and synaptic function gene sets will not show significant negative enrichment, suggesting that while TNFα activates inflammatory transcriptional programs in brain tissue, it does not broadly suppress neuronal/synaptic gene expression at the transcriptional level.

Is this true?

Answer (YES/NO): NO